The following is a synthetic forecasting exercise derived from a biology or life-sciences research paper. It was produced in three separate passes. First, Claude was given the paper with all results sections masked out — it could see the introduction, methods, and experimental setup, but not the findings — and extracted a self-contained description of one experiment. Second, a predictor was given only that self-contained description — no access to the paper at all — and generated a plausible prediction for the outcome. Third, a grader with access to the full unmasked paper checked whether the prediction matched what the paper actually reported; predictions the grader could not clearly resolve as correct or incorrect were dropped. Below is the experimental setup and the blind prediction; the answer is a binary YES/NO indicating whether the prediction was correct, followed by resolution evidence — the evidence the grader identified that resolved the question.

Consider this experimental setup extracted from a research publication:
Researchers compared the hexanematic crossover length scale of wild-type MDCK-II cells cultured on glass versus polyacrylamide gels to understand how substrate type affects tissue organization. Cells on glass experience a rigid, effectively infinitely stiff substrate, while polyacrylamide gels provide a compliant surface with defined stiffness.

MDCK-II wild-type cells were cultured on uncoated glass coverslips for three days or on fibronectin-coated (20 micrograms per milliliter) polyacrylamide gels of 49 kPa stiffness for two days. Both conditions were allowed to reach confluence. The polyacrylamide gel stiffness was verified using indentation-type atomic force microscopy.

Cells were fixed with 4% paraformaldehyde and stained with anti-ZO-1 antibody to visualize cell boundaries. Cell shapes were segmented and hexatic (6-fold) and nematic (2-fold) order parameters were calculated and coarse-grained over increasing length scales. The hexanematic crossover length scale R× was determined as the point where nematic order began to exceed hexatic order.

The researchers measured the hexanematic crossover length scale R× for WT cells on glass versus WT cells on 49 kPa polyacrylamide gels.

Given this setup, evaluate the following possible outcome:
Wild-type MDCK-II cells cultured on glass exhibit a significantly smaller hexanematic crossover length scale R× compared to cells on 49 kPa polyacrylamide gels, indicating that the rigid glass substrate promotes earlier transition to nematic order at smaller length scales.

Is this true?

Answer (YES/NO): NO